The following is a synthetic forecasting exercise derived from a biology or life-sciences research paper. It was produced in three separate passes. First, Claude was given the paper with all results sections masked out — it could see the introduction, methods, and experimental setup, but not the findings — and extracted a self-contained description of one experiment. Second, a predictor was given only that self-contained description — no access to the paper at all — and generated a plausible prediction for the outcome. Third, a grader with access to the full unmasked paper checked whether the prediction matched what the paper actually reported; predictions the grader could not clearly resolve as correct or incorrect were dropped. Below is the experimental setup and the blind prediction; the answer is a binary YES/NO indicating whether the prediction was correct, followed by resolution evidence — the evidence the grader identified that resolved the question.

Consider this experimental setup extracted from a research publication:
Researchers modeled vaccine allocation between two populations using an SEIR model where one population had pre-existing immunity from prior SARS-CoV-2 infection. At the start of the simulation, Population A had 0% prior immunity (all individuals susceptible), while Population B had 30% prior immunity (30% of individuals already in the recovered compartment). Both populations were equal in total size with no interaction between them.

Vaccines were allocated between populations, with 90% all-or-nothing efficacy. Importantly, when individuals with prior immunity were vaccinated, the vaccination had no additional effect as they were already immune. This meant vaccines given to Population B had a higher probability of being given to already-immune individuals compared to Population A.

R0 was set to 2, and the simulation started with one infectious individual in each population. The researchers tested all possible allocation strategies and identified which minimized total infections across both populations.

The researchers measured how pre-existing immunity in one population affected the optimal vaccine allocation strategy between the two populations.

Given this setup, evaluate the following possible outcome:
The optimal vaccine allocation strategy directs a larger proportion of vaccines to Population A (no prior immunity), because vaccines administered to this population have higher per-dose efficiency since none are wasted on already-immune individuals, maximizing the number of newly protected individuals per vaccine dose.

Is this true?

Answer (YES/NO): NO